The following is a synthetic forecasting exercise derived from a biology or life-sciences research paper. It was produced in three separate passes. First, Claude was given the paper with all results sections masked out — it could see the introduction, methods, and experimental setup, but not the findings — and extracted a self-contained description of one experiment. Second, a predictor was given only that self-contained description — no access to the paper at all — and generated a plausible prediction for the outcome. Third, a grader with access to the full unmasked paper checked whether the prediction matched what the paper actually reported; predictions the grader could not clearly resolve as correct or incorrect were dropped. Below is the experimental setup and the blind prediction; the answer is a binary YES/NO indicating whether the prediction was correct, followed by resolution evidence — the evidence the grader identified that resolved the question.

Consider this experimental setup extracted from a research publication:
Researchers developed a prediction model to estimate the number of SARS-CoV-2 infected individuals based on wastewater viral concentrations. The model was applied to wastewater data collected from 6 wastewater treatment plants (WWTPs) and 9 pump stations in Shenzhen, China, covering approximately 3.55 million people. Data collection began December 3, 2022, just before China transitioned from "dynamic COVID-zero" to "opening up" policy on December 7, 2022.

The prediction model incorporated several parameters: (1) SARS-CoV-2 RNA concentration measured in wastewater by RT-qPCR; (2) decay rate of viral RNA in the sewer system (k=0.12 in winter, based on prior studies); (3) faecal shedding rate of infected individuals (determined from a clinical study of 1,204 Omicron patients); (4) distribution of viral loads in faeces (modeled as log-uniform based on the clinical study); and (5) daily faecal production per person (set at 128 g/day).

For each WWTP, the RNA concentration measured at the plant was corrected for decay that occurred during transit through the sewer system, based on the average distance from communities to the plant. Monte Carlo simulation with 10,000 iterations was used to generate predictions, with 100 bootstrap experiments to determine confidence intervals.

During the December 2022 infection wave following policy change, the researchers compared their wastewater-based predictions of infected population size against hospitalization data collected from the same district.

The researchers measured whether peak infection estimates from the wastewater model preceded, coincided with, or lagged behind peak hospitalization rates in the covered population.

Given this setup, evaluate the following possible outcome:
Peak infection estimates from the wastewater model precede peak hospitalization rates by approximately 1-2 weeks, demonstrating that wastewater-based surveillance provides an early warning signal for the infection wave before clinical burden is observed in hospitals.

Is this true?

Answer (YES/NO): NO